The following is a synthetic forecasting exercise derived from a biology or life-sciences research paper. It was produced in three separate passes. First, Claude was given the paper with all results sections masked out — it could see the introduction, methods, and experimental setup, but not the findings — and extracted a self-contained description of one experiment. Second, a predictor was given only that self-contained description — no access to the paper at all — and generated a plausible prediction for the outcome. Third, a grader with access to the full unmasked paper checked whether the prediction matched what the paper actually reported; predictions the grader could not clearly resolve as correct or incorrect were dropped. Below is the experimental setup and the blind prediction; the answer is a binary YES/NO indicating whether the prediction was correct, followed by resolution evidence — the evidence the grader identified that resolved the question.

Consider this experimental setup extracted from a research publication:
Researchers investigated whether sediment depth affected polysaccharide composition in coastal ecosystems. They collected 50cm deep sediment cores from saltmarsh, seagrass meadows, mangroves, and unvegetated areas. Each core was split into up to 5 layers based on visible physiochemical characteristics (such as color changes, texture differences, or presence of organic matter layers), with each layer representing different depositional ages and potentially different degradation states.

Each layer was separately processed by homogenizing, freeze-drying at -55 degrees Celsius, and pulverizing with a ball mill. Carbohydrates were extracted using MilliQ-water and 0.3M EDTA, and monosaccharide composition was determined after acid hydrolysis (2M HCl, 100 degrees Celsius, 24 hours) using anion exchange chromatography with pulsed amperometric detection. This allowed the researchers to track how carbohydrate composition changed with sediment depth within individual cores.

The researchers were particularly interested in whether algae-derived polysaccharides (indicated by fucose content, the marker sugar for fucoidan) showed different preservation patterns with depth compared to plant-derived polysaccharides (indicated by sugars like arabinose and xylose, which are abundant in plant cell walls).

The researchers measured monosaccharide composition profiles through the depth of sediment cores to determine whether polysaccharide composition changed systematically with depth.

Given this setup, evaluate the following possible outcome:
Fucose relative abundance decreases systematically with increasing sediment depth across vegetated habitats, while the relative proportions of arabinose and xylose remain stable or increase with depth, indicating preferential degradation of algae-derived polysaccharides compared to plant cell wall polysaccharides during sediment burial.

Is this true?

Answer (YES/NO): NO